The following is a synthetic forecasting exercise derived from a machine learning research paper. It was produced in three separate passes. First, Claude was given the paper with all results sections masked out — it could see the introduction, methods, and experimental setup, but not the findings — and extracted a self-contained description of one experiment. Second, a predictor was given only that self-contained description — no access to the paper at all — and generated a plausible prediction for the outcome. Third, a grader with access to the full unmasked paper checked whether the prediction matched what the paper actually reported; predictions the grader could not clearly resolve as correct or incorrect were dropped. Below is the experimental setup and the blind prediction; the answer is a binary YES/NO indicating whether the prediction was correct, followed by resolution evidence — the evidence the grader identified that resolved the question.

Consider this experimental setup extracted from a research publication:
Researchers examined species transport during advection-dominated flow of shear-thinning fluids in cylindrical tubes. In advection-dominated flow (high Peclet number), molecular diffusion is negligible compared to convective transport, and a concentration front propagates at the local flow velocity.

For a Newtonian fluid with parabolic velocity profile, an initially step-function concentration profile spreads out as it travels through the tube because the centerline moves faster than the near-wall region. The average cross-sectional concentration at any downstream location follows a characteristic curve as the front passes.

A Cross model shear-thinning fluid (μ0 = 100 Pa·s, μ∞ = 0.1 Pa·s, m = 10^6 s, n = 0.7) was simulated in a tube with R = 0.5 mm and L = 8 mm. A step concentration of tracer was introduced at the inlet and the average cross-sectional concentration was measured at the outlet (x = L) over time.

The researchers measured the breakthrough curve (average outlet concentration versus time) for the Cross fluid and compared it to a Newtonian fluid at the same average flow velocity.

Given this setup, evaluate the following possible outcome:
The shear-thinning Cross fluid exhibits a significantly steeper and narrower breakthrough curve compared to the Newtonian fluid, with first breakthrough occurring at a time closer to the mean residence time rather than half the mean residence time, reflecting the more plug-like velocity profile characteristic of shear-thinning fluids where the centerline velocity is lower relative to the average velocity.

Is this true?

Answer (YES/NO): YES